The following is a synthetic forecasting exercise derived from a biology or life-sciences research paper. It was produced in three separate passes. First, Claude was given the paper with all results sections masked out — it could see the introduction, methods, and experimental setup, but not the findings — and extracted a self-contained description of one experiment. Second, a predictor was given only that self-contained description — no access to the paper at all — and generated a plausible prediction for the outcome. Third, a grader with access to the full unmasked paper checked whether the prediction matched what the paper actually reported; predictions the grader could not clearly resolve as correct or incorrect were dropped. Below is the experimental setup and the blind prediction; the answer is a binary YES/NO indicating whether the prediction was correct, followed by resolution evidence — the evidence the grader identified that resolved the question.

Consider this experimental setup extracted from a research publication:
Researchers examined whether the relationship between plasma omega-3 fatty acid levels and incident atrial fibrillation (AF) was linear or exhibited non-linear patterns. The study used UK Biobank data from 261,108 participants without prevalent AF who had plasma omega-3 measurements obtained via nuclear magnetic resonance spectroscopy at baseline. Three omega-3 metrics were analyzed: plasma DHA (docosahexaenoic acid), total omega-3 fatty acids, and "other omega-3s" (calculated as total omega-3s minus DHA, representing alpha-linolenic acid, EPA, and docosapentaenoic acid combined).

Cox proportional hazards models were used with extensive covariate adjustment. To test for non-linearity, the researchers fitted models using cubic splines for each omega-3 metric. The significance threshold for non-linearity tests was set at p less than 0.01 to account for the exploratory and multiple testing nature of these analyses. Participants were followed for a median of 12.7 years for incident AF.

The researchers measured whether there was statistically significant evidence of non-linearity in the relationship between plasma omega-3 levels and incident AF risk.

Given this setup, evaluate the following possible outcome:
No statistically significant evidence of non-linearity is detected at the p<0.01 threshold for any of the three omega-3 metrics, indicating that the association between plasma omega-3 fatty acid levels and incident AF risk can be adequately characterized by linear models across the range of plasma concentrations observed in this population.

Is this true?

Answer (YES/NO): YES